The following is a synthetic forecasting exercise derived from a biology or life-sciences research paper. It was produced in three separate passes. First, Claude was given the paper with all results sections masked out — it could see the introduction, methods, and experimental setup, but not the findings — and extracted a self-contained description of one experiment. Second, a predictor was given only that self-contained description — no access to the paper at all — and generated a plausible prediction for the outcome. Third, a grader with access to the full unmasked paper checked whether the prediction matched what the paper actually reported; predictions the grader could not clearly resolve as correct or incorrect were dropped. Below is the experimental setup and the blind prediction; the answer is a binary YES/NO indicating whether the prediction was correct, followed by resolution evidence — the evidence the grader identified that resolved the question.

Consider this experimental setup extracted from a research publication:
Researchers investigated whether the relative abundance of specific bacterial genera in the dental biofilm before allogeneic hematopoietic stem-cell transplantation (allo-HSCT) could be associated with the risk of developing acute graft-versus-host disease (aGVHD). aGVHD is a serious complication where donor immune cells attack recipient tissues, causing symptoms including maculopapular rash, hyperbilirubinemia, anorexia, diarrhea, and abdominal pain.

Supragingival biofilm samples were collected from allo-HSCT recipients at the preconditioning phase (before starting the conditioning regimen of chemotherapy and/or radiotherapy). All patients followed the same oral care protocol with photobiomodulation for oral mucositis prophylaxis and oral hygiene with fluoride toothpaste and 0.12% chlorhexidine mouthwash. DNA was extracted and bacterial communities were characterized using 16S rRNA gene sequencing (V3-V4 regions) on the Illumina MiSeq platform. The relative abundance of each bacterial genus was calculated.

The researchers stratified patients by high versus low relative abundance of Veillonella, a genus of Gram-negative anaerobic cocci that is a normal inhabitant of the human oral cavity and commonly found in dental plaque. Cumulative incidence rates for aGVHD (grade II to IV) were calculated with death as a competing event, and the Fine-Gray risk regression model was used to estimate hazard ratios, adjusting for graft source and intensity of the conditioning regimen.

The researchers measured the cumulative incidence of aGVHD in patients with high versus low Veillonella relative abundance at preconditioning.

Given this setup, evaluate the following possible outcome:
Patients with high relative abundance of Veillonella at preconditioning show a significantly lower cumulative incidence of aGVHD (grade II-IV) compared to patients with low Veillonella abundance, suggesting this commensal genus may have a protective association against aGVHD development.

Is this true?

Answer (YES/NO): YES